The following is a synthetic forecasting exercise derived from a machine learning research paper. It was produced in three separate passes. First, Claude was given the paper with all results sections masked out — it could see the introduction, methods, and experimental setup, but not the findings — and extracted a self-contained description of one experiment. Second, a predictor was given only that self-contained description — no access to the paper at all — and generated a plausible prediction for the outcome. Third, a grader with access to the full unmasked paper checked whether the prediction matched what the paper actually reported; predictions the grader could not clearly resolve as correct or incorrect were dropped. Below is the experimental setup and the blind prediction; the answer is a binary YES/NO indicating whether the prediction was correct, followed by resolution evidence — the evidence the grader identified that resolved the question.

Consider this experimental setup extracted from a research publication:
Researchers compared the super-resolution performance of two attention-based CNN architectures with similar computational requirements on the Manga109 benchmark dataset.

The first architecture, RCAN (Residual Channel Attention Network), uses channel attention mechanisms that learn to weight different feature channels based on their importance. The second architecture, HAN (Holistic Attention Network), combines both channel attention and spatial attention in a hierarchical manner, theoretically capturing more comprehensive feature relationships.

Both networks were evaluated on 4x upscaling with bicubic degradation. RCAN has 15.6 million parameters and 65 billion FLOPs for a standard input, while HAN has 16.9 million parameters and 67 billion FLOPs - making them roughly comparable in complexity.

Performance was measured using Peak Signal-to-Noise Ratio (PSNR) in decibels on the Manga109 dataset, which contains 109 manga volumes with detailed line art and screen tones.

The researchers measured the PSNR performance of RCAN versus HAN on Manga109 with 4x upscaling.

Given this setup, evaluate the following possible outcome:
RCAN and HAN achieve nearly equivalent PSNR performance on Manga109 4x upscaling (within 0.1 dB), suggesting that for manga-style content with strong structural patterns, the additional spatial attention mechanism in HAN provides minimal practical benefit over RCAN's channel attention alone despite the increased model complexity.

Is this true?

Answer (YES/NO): NO